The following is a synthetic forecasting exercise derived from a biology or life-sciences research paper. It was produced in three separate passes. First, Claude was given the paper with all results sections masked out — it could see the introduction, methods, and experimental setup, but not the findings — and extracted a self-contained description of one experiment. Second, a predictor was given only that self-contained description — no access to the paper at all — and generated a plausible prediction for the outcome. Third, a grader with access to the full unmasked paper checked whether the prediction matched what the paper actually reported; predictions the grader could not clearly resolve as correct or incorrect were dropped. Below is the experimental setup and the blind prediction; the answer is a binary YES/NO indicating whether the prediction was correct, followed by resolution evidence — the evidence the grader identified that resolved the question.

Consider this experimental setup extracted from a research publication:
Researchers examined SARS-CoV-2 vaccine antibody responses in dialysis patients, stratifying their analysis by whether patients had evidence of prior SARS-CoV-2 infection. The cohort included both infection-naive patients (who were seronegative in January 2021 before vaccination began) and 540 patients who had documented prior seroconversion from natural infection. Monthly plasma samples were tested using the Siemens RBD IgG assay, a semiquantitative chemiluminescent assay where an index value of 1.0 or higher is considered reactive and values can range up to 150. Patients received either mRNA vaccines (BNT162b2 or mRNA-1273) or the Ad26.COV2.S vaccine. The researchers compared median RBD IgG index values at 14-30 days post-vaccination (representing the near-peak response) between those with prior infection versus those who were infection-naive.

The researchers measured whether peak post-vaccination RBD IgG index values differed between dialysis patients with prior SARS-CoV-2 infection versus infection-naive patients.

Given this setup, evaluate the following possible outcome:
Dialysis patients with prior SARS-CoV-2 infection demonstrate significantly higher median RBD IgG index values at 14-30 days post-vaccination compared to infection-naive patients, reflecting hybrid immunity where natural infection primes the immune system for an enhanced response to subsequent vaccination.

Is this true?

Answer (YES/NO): YES